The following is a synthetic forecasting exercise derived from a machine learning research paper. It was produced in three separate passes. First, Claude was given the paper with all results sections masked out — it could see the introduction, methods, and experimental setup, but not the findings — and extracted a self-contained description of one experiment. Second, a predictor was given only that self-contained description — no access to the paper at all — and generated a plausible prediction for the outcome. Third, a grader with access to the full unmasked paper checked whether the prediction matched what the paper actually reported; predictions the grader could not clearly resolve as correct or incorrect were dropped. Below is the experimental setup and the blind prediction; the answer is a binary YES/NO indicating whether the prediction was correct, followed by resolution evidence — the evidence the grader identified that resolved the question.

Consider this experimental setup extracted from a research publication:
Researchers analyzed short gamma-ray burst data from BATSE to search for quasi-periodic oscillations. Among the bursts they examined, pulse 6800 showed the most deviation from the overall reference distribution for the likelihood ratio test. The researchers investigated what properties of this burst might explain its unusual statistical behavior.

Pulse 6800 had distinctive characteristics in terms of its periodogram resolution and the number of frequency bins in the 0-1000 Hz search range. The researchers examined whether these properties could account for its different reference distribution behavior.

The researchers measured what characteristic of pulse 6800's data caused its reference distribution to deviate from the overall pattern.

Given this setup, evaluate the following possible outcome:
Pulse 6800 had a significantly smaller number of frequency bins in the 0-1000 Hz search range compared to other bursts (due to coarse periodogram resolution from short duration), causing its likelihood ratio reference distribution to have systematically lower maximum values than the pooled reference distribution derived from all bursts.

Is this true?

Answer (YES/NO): NO